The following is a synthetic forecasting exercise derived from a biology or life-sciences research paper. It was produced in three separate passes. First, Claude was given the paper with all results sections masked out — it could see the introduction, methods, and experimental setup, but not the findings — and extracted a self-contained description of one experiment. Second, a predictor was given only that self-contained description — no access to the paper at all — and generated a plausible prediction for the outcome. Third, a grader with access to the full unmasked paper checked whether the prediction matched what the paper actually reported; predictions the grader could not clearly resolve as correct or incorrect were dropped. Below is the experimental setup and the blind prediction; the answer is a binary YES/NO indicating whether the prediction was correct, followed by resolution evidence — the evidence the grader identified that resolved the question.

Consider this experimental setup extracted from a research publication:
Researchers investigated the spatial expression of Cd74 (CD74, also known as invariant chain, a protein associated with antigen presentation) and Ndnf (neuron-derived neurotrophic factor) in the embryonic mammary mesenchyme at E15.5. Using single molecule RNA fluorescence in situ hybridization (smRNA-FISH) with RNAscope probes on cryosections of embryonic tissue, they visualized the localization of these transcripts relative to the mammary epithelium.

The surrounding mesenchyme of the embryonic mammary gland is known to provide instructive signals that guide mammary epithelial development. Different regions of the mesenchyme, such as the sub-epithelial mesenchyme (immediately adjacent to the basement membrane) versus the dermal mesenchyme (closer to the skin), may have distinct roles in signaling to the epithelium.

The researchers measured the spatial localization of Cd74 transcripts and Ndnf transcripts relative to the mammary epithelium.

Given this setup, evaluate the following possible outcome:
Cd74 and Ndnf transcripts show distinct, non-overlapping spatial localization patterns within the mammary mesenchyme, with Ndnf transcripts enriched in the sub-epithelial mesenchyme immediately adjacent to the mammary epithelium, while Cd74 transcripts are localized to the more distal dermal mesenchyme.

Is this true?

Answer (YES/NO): NO